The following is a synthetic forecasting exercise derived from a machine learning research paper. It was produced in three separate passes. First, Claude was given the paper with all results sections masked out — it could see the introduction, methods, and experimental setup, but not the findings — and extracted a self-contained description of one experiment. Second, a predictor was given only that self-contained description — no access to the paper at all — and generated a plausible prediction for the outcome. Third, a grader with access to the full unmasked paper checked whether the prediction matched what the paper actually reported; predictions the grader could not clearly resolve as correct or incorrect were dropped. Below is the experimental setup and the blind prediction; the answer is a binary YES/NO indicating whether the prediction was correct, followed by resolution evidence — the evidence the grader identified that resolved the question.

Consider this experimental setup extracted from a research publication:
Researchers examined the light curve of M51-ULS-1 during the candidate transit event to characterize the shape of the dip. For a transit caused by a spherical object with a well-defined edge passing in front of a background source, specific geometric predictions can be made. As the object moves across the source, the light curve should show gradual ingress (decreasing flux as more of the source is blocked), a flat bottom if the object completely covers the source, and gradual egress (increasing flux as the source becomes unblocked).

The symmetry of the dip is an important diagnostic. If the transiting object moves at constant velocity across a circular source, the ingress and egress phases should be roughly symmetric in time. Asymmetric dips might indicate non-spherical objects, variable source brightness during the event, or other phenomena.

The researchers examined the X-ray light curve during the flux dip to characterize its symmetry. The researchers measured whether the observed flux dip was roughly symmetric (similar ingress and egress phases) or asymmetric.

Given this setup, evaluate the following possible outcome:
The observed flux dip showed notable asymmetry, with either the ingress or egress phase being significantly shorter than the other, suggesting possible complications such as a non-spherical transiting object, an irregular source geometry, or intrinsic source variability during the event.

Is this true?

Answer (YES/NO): NO